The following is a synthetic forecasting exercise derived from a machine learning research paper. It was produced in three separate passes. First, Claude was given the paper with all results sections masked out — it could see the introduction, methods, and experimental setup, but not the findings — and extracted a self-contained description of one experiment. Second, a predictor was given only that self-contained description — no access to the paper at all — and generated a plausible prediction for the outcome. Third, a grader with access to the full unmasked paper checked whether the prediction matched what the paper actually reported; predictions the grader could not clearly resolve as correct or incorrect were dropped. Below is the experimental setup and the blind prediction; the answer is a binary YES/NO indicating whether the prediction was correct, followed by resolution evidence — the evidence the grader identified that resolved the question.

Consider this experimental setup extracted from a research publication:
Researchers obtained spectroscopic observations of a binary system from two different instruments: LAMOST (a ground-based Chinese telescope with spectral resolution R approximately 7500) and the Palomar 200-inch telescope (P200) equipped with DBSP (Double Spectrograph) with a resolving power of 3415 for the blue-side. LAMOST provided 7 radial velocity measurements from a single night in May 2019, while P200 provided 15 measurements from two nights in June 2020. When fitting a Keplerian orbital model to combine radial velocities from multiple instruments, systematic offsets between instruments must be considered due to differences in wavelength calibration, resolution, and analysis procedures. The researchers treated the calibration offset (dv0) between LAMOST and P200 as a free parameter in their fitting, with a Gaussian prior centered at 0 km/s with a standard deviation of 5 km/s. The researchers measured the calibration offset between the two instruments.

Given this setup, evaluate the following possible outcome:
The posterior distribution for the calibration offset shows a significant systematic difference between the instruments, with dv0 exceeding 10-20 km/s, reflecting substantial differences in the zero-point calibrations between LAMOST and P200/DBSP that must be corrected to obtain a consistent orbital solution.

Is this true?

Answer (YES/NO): NO